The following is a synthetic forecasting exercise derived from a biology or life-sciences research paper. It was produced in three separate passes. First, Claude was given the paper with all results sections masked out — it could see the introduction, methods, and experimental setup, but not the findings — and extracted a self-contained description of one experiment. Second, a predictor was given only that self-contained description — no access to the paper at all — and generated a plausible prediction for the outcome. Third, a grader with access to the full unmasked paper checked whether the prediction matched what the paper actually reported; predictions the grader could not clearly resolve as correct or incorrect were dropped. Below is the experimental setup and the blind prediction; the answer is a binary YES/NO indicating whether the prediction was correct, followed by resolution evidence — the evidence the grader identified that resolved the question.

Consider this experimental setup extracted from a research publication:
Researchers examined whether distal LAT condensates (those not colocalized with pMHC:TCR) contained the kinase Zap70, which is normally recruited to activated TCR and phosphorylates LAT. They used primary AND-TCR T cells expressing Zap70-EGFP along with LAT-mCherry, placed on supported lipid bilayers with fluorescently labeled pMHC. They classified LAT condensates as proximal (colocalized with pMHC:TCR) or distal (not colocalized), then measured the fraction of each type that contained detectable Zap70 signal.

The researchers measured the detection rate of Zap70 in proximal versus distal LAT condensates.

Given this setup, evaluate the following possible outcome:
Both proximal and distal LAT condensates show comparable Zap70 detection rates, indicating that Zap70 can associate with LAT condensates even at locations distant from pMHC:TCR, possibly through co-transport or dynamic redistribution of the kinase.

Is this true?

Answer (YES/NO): YES